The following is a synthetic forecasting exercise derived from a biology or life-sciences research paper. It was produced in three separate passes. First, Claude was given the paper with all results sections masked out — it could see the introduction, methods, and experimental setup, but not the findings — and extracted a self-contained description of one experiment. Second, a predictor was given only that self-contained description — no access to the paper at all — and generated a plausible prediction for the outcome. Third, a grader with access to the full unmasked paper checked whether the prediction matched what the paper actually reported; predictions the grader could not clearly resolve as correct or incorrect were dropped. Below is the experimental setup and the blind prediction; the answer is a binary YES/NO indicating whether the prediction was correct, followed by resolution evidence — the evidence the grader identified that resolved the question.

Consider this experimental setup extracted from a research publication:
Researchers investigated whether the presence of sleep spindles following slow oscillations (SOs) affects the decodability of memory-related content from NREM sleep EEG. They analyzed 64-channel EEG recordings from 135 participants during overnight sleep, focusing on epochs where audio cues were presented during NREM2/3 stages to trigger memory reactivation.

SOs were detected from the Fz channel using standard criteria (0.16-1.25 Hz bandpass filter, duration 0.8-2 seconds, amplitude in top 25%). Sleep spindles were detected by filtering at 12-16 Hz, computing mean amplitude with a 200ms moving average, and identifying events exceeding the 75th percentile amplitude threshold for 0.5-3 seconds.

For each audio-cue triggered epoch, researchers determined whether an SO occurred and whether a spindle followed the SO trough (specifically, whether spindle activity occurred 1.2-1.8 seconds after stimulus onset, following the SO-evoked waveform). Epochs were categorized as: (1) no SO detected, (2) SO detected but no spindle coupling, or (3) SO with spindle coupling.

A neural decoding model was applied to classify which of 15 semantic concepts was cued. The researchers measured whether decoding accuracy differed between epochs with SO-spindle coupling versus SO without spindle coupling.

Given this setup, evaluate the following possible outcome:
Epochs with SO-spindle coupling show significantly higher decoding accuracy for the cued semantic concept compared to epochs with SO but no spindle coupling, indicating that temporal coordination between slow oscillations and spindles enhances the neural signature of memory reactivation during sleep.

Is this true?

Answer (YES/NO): YES